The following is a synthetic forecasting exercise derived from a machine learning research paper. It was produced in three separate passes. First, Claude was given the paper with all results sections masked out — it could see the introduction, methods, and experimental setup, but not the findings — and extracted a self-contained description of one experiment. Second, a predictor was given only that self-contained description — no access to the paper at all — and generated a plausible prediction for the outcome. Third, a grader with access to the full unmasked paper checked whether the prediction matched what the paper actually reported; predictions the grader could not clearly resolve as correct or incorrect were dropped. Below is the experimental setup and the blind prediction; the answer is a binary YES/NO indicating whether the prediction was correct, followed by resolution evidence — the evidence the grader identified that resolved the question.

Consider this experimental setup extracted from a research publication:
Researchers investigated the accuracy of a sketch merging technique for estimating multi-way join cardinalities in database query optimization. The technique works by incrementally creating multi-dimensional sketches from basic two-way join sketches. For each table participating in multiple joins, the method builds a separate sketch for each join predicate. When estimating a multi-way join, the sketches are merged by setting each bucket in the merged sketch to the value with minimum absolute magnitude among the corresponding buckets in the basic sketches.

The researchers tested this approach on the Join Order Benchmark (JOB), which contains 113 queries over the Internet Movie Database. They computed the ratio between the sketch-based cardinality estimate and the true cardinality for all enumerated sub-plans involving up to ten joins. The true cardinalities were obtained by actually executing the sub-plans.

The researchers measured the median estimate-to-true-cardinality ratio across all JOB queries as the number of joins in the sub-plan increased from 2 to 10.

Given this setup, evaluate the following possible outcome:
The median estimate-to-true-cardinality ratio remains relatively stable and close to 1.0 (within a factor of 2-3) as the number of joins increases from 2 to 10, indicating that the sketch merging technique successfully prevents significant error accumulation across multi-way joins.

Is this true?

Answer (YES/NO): NO